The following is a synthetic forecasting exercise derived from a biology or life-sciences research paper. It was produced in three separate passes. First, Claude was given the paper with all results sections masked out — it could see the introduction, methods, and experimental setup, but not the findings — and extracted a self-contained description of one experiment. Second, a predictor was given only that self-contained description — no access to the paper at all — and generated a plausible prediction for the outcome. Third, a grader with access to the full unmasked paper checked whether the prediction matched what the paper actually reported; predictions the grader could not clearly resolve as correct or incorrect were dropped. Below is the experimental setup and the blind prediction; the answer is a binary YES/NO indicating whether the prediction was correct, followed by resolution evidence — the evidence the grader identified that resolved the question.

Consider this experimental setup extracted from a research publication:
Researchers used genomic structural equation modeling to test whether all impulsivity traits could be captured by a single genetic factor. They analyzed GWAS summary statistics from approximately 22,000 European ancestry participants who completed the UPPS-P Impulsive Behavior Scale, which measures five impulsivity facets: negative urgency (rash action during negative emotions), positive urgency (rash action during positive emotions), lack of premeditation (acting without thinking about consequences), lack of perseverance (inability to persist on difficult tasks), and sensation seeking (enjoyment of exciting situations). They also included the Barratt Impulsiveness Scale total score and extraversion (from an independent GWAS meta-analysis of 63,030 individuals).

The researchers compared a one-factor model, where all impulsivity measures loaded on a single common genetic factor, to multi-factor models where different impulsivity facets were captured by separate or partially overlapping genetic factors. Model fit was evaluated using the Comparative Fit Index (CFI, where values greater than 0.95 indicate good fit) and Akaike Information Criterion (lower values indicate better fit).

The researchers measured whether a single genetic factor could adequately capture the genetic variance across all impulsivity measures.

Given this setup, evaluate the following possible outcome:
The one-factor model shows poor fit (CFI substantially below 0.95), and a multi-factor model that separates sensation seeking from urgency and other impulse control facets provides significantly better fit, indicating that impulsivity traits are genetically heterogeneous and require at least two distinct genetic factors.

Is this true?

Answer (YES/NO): YES